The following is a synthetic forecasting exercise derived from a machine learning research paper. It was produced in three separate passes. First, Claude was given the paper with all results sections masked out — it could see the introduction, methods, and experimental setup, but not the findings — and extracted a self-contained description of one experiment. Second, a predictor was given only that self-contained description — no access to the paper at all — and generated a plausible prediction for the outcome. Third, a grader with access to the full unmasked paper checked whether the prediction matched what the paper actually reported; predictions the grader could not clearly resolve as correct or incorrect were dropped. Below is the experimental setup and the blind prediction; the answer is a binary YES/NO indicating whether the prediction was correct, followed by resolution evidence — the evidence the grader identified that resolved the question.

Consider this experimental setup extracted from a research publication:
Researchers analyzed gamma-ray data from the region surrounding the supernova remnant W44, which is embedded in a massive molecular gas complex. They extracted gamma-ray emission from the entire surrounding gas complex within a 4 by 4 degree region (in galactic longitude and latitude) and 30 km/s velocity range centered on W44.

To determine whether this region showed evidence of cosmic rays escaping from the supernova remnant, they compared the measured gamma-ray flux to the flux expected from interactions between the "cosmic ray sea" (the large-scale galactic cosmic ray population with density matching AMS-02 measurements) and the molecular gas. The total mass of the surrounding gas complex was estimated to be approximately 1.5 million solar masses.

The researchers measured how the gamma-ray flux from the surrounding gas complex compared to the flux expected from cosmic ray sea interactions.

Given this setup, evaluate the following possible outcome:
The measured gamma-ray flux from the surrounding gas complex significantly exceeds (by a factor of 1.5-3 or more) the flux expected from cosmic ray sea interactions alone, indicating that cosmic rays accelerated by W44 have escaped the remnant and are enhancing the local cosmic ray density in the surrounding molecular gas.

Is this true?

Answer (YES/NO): NO